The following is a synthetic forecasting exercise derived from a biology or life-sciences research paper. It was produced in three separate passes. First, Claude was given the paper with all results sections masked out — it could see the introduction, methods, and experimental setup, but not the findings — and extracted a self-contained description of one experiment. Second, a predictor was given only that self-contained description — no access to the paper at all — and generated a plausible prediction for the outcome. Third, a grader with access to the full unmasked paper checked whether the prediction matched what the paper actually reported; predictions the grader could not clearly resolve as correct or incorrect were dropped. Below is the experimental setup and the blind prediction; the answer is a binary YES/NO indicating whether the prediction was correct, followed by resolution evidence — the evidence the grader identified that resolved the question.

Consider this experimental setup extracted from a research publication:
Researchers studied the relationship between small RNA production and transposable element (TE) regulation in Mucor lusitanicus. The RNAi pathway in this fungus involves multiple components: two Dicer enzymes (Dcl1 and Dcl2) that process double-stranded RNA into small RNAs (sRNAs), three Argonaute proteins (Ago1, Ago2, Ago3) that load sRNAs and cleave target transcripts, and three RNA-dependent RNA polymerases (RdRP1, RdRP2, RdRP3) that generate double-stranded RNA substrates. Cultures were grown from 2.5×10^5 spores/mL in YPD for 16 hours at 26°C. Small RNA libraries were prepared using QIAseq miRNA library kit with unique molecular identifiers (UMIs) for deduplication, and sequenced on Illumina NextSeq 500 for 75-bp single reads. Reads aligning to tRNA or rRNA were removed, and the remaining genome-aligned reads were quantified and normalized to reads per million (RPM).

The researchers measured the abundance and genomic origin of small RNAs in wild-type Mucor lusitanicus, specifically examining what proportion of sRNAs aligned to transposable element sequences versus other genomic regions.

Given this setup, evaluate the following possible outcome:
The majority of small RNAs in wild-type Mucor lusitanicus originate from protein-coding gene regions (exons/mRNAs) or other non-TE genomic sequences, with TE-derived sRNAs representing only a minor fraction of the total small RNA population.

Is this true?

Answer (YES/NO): NO